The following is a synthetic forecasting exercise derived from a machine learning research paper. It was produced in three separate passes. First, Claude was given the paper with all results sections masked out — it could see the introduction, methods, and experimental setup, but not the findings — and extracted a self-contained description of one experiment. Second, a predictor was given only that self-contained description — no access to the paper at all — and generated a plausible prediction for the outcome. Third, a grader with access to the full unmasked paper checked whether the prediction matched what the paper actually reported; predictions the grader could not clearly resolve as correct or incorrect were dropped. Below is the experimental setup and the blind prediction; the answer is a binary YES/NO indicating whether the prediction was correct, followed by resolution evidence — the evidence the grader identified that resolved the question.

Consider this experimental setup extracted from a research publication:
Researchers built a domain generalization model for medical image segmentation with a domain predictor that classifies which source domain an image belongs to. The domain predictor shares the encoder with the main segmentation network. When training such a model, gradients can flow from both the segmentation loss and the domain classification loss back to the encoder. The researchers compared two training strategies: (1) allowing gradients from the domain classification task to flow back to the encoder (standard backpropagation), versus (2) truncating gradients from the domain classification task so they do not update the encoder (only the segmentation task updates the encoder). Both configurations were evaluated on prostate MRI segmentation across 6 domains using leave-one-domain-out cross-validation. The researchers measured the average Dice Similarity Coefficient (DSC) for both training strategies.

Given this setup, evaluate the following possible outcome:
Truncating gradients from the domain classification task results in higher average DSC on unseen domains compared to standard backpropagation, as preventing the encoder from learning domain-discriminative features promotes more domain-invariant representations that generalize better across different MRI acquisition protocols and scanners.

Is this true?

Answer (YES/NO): YES